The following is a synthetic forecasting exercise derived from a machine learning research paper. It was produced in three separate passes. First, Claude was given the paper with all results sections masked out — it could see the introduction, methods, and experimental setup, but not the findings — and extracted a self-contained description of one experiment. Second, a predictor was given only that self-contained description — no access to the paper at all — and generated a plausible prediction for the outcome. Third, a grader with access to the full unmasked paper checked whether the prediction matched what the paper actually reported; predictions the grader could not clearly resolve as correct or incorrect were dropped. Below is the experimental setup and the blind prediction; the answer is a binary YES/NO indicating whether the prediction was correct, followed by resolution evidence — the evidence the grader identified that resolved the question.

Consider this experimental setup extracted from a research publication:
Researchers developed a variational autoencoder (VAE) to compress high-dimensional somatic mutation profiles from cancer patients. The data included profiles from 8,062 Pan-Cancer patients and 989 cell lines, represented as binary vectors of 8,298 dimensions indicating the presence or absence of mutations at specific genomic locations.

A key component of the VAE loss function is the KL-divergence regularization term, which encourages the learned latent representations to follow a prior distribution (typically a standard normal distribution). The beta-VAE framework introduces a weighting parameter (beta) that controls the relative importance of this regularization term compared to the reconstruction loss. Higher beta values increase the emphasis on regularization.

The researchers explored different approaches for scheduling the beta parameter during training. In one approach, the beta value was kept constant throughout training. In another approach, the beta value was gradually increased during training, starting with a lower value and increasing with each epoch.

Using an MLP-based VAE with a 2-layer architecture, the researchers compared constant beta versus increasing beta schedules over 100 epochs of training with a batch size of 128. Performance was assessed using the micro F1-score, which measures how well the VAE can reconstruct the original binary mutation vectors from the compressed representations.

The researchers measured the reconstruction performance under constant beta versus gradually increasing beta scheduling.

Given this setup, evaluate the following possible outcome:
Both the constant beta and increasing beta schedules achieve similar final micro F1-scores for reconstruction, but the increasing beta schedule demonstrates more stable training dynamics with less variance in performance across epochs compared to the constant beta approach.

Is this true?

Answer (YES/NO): NO